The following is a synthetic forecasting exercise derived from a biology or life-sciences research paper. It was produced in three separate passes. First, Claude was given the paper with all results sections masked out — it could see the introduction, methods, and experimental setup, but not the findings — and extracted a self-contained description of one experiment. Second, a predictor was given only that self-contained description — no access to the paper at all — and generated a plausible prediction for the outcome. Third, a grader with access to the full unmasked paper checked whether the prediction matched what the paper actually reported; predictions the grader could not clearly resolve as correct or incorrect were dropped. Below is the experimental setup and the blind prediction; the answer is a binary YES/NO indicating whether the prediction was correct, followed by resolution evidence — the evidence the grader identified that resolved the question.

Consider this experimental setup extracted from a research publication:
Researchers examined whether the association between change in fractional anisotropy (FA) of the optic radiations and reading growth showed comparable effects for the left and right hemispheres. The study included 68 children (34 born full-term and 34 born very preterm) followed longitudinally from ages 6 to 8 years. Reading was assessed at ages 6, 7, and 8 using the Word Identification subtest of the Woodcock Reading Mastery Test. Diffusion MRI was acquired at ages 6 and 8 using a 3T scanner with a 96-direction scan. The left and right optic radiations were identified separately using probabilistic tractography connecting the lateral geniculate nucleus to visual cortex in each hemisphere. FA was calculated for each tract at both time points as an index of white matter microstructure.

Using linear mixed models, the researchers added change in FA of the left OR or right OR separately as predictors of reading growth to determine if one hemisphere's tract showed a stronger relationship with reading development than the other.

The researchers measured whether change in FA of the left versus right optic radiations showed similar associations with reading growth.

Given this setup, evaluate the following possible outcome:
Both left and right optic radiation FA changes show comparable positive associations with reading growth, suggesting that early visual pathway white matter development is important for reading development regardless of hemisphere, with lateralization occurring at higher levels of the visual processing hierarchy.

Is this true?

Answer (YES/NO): NO